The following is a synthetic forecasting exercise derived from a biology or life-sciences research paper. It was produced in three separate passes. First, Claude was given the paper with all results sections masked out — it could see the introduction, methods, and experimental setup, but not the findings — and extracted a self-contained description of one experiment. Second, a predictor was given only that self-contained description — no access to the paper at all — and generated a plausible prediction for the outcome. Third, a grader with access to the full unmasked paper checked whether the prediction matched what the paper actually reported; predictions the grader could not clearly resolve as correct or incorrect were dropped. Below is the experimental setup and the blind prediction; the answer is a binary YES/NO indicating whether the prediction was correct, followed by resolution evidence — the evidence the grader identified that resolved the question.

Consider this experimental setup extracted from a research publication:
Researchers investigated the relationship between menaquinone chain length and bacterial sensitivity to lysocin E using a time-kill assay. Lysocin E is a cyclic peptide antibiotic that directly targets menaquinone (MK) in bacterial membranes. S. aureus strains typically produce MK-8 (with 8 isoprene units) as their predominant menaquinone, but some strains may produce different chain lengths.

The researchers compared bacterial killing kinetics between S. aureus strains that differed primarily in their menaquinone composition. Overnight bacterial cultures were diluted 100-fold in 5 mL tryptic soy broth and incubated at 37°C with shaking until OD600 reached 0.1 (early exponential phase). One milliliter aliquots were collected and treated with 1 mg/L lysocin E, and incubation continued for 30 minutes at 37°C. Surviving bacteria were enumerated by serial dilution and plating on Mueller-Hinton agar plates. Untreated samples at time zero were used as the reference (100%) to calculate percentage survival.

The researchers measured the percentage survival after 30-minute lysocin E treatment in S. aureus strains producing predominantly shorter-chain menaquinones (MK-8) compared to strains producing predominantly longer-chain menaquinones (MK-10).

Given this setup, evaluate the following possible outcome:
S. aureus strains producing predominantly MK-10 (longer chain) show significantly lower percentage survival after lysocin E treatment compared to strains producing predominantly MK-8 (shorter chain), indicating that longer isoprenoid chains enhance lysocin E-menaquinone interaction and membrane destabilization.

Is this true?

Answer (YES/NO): YES